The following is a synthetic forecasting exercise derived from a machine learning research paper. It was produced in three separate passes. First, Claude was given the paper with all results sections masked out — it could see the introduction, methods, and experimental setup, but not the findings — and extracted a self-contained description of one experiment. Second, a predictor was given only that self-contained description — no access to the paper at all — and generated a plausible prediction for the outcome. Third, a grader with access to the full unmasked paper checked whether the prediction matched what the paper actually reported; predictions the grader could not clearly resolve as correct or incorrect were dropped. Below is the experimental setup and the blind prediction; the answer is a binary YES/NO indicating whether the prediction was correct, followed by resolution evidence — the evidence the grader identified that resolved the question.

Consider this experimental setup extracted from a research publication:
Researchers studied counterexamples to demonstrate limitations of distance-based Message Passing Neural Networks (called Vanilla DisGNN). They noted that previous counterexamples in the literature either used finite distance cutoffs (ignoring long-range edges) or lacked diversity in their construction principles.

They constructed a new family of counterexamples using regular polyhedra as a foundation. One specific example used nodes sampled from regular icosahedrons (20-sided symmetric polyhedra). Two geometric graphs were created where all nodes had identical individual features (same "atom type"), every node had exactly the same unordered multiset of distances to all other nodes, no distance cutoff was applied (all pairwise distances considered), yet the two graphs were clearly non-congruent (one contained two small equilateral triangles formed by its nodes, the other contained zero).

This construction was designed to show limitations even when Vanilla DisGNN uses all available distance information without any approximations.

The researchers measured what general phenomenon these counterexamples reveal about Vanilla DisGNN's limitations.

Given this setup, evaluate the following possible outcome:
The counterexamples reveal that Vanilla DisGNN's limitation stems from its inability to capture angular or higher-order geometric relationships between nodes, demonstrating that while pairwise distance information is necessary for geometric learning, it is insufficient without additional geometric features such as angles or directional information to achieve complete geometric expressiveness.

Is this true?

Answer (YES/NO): NO